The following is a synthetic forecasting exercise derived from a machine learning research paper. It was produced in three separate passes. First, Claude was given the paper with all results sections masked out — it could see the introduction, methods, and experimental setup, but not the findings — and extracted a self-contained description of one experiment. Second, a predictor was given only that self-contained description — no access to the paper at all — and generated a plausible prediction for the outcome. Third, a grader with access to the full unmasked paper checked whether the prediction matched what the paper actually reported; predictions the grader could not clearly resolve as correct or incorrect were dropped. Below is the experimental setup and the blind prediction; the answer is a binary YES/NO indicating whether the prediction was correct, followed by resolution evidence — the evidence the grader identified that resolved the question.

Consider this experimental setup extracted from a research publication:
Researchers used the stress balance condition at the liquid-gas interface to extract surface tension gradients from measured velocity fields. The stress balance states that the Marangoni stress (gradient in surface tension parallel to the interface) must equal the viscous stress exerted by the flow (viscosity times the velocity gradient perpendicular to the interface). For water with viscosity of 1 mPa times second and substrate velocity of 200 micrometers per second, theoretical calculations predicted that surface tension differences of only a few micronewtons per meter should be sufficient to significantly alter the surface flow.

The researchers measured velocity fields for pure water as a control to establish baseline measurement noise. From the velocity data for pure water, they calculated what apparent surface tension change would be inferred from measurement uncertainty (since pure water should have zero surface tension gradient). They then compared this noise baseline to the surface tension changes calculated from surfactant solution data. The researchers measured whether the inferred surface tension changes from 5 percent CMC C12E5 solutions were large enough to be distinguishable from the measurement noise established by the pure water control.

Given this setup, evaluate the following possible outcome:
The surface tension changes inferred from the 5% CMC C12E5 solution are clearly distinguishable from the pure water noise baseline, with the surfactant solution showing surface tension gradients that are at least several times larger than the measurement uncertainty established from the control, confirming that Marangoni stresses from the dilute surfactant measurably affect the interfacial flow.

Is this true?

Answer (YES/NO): YES